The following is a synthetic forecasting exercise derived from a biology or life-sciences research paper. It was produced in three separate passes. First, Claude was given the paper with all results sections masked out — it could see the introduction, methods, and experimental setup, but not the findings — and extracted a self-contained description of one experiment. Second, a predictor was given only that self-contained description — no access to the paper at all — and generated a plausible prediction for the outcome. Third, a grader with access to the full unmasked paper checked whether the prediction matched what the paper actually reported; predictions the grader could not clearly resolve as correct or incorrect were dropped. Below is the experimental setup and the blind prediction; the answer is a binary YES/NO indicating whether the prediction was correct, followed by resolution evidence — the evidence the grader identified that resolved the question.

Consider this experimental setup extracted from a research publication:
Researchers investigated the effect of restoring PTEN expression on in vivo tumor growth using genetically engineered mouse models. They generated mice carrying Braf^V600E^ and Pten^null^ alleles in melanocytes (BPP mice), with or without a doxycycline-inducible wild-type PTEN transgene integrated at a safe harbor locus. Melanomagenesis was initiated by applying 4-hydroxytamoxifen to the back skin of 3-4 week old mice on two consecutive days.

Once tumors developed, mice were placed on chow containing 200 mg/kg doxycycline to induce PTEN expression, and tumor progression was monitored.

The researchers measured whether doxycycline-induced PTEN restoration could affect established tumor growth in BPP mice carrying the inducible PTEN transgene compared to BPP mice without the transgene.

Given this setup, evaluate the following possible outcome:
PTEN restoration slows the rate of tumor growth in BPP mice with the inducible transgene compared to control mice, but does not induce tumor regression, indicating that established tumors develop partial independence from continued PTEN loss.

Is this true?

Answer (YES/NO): NO